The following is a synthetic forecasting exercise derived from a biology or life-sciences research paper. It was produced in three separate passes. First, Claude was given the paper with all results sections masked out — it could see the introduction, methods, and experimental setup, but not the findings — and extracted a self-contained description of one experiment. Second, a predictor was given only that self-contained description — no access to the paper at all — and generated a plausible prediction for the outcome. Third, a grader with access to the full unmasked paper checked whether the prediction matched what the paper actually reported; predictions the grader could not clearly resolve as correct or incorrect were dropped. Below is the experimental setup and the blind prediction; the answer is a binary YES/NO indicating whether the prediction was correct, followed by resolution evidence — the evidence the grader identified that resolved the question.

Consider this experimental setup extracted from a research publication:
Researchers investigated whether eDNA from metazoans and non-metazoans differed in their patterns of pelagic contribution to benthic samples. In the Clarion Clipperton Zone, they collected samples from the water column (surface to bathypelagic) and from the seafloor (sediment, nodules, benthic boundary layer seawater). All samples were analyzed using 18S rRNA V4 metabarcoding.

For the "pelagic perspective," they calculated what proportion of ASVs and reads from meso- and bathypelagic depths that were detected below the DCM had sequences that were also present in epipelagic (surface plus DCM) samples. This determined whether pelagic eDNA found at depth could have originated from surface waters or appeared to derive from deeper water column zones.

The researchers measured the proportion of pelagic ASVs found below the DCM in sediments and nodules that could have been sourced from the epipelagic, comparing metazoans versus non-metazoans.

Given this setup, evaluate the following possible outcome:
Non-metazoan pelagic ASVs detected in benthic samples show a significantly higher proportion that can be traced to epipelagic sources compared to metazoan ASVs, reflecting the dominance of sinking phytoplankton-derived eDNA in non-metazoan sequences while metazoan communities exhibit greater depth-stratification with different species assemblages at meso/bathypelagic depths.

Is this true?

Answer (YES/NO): NO